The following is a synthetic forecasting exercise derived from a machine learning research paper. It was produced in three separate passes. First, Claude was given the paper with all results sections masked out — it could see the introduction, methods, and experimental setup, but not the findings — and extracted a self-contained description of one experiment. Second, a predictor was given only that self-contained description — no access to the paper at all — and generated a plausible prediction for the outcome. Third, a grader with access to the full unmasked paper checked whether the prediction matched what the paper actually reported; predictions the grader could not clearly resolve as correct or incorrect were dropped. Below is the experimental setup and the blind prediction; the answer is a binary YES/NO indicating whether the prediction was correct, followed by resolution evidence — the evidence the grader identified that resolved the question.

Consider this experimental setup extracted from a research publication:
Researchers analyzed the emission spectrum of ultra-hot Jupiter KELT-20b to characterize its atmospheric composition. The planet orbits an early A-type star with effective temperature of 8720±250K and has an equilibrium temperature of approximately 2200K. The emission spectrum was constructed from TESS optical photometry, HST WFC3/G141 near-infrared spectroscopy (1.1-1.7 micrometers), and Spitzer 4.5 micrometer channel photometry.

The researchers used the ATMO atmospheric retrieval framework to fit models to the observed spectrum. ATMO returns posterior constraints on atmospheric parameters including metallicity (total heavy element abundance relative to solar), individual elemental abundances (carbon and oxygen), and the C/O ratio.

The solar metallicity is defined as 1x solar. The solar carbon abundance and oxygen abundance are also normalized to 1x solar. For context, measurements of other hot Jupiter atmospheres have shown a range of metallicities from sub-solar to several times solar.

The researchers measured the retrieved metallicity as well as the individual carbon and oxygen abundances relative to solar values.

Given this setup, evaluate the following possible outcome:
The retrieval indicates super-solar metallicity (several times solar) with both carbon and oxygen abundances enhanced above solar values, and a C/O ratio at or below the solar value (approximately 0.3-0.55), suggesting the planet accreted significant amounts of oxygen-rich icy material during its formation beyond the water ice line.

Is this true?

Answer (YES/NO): YES